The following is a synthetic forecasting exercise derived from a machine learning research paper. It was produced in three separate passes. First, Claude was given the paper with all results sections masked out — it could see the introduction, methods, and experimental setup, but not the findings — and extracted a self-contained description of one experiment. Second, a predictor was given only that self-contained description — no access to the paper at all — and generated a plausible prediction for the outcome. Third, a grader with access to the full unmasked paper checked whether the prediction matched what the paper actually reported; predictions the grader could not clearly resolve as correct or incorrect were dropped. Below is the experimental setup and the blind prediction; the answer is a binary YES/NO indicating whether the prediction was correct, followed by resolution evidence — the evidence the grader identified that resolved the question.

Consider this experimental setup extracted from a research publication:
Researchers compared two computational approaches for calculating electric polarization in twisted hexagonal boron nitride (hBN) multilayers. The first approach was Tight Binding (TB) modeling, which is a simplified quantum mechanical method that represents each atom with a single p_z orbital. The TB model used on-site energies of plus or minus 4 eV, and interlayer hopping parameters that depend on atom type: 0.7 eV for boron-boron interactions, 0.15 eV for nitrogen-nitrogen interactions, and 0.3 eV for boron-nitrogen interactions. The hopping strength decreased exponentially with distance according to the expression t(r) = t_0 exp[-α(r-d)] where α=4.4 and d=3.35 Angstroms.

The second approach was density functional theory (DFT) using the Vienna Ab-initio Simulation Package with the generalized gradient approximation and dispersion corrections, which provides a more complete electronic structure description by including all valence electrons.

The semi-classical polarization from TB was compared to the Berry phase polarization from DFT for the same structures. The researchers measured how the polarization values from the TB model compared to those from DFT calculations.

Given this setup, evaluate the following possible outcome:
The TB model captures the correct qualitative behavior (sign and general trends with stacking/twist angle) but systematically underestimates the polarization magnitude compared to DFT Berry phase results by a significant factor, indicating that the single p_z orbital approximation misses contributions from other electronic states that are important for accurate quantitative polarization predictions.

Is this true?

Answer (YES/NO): YES